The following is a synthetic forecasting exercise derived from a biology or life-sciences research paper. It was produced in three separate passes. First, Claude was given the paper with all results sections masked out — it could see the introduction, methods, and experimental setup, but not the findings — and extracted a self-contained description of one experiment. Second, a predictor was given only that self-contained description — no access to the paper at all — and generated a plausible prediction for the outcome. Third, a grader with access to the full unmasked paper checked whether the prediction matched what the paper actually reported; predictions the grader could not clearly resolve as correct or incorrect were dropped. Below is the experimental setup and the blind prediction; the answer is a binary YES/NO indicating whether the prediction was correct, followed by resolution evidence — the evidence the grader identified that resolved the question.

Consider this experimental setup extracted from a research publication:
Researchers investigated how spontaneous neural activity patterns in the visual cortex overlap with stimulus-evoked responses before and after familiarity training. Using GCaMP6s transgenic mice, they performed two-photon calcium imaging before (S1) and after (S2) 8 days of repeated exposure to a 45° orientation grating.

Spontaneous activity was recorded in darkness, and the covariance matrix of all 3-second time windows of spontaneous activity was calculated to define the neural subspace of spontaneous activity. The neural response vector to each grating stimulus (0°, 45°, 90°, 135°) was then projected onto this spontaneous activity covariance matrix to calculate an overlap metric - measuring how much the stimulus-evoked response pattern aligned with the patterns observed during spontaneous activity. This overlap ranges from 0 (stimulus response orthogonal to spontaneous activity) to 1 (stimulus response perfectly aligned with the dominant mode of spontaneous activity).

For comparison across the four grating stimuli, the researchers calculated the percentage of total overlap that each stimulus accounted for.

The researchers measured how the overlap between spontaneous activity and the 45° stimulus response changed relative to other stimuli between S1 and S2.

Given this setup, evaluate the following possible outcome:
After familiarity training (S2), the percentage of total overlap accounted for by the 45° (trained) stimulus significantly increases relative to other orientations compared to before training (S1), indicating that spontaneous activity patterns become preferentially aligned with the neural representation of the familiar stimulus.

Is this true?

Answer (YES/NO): YES